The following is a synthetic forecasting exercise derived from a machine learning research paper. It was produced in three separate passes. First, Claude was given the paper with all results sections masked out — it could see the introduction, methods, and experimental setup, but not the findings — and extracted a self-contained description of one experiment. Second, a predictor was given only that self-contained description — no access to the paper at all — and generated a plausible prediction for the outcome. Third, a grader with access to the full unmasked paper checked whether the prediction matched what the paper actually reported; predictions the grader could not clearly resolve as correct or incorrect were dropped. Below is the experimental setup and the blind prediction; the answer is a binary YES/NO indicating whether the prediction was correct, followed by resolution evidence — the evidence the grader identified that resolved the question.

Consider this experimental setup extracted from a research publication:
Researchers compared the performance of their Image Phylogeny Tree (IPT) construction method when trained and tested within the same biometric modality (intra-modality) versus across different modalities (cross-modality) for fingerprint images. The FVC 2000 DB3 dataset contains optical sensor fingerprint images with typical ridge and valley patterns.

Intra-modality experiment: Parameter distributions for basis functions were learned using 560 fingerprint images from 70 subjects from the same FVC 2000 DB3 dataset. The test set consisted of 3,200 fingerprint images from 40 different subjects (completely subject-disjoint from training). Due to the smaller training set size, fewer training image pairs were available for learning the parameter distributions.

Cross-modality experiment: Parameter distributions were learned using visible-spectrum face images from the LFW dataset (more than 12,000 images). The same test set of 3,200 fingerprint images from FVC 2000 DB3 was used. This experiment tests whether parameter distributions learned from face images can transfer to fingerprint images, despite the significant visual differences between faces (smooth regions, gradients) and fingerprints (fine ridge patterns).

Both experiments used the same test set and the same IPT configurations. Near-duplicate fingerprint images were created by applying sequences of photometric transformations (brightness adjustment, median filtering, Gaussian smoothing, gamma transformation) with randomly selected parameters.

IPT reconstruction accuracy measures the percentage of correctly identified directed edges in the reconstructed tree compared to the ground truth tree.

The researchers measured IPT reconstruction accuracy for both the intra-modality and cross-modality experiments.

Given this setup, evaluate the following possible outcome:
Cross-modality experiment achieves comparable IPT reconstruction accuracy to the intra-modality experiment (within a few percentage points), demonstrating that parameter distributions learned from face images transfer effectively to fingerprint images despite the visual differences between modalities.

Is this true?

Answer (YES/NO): YES